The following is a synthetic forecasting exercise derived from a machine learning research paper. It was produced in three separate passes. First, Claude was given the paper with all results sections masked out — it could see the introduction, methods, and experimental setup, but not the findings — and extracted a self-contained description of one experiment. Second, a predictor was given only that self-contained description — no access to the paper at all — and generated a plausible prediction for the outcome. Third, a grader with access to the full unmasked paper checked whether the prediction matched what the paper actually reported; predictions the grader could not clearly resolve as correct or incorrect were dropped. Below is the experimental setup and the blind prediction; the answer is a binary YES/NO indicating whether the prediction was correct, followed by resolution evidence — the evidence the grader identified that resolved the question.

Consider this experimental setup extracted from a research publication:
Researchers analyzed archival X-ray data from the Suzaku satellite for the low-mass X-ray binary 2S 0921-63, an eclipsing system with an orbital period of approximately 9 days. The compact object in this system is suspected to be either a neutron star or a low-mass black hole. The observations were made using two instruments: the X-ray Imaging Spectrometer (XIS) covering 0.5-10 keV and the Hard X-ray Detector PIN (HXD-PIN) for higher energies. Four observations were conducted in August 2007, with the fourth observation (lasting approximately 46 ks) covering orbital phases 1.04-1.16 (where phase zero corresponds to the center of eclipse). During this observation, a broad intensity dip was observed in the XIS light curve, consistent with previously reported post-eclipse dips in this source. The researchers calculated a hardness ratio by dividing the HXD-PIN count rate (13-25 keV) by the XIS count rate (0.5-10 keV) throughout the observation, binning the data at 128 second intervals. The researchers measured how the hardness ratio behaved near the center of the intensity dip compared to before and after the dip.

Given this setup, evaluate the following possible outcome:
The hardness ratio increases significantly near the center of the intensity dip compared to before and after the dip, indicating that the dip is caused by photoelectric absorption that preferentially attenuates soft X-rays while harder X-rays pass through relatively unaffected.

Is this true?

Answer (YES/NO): NO